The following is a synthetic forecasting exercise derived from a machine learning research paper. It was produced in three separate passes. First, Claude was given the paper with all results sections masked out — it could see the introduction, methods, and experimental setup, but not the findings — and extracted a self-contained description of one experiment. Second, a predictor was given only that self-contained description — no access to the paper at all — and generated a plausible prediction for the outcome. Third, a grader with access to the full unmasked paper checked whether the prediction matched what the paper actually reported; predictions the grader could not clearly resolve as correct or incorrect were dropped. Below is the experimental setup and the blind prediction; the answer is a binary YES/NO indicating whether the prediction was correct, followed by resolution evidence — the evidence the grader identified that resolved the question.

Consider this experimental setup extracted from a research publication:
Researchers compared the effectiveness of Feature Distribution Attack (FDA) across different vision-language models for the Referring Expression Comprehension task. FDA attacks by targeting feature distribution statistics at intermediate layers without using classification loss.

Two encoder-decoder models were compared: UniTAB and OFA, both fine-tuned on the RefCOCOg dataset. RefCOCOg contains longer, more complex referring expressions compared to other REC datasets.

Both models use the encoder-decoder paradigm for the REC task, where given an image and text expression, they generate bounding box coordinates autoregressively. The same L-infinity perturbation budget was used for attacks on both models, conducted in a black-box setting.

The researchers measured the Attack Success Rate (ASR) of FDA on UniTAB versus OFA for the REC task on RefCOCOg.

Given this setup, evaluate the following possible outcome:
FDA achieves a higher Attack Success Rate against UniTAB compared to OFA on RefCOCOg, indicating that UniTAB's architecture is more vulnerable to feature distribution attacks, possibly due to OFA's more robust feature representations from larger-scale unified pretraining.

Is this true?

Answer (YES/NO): YES